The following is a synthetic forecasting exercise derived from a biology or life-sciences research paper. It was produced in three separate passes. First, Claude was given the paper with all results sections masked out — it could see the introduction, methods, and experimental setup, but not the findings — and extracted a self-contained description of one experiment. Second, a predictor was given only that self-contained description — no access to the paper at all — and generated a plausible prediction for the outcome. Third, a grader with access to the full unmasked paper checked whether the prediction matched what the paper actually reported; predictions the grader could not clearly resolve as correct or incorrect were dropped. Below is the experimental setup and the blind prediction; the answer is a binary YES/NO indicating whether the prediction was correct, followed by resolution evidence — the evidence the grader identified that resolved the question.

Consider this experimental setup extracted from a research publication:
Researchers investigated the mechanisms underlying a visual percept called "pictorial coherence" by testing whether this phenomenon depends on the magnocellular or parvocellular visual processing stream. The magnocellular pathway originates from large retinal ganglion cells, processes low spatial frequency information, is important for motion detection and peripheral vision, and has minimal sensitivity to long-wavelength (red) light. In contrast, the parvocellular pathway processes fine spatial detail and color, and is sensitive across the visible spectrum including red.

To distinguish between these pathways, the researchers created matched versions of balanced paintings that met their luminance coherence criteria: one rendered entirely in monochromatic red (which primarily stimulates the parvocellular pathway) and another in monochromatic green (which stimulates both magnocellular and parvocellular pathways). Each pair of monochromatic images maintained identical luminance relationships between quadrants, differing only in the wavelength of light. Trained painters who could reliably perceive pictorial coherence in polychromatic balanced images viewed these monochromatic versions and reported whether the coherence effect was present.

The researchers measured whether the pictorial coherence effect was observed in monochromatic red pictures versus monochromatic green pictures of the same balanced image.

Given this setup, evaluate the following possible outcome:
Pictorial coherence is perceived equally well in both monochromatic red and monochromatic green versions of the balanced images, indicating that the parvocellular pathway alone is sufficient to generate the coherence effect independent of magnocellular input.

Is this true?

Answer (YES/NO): NO